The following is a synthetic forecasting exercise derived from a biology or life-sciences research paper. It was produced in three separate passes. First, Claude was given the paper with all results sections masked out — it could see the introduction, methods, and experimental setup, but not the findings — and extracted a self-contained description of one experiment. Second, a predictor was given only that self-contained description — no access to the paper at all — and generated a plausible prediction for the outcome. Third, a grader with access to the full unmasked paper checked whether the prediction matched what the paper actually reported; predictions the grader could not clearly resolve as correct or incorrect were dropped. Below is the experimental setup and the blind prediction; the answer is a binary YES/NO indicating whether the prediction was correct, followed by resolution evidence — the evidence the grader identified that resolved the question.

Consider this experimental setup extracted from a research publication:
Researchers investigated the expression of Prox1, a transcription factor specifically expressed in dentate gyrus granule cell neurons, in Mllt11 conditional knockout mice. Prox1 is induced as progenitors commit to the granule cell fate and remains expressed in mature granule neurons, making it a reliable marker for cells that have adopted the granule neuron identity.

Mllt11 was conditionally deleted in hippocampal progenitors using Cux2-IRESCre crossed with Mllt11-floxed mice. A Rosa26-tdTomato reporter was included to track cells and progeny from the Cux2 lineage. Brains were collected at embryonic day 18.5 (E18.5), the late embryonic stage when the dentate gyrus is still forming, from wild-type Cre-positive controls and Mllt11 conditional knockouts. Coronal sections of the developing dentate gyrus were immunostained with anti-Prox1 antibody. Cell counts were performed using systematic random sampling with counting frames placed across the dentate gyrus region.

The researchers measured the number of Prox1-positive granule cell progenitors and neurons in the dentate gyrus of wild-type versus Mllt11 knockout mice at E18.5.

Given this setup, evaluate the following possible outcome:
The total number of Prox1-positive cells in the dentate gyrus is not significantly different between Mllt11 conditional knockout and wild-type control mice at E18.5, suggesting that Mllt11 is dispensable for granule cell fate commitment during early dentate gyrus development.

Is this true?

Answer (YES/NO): NO